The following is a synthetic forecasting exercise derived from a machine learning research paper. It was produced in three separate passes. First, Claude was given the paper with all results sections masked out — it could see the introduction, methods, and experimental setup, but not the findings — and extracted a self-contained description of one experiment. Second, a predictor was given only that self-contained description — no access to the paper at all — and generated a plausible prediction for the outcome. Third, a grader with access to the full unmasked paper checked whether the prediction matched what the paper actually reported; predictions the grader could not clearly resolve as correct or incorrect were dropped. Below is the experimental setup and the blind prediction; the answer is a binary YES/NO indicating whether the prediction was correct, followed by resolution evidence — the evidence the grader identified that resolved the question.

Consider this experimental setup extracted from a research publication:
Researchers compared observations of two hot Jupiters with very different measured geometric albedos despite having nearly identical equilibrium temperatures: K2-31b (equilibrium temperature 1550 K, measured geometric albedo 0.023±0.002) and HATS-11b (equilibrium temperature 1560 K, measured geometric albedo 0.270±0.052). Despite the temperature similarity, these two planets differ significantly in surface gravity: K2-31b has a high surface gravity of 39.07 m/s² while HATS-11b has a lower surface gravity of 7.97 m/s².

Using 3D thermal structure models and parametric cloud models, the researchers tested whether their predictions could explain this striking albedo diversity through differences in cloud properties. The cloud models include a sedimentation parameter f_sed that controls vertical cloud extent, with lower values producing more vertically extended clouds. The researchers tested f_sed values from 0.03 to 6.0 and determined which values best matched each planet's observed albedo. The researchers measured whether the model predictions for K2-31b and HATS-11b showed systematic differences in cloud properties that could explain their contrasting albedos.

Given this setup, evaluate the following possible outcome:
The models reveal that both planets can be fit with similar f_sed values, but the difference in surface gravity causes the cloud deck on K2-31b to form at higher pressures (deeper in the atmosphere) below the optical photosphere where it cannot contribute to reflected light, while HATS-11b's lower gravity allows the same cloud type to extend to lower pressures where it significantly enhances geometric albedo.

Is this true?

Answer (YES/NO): NO